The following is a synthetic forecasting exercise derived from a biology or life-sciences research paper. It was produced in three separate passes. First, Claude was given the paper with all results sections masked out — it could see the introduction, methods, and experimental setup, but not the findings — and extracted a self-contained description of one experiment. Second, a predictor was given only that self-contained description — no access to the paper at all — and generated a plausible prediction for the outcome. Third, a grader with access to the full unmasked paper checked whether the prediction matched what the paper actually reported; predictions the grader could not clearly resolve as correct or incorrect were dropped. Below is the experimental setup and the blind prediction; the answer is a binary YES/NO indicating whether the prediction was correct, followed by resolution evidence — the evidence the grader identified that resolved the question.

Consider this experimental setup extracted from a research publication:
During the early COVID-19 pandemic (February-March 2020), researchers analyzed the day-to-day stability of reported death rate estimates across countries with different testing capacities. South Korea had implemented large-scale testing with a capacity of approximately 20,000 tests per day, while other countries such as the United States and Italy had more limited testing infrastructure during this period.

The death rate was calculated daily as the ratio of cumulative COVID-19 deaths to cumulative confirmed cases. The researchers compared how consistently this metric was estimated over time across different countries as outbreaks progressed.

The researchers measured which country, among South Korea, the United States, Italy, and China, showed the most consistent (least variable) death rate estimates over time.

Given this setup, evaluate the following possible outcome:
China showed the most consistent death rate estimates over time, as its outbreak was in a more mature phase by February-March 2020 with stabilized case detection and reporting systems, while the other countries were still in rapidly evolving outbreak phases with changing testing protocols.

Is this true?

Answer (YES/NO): NO